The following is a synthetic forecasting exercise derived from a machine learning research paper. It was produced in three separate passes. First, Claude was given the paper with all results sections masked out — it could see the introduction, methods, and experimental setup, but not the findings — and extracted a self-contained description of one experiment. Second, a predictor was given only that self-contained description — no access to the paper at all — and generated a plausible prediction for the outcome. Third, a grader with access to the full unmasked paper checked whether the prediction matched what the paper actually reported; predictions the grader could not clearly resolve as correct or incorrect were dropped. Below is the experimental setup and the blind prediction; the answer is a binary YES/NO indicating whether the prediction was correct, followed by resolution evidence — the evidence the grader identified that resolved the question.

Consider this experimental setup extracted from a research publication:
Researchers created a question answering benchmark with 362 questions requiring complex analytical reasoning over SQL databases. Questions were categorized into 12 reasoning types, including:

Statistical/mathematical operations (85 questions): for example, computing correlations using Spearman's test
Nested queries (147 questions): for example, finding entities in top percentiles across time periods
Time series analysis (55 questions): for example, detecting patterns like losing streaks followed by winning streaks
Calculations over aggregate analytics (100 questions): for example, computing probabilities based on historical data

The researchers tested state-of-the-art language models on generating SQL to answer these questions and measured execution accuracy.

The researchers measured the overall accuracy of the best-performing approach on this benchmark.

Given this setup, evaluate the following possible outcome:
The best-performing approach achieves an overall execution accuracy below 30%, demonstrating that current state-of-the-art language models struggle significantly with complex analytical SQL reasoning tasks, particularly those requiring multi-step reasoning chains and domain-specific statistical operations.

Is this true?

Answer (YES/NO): NO